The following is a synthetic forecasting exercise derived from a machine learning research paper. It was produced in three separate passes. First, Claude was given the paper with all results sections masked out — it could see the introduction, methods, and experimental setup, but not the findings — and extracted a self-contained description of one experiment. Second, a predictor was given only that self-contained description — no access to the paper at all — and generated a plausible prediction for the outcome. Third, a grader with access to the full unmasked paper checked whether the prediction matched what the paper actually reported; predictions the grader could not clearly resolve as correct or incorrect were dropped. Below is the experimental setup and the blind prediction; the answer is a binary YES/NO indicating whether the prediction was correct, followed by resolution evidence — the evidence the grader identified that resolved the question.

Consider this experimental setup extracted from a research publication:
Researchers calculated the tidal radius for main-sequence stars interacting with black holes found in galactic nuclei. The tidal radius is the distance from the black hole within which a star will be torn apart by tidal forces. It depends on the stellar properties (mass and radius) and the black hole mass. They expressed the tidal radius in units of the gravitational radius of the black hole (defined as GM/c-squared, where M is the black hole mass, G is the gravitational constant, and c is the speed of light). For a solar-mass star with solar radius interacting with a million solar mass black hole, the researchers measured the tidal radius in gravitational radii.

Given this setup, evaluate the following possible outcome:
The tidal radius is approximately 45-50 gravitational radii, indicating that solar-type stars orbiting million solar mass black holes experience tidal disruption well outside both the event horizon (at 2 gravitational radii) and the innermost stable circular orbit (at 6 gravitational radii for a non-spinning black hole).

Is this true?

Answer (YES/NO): YES